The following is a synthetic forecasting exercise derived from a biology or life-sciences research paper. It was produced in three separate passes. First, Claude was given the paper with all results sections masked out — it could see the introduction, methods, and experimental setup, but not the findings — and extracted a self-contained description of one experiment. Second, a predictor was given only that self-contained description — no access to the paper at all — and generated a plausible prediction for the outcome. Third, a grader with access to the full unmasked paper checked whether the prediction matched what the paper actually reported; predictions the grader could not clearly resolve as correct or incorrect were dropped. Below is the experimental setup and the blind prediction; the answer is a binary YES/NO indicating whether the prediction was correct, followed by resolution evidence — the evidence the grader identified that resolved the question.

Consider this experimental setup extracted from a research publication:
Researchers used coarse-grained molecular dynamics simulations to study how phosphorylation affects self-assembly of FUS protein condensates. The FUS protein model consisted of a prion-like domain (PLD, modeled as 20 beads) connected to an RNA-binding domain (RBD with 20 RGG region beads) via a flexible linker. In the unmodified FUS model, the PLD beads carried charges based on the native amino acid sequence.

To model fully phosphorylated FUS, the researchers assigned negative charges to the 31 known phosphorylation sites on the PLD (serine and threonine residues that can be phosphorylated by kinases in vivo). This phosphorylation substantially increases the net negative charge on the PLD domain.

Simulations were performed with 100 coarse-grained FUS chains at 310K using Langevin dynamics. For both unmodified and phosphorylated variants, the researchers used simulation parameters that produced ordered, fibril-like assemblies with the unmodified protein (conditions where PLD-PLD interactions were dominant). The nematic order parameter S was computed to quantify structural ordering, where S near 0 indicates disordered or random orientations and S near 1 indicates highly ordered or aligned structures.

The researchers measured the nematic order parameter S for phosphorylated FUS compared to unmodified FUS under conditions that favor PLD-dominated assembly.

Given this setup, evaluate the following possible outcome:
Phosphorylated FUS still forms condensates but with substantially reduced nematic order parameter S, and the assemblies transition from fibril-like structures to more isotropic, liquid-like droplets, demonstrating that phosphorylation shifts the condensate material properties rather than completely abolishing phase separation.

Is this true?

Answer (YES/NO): YES